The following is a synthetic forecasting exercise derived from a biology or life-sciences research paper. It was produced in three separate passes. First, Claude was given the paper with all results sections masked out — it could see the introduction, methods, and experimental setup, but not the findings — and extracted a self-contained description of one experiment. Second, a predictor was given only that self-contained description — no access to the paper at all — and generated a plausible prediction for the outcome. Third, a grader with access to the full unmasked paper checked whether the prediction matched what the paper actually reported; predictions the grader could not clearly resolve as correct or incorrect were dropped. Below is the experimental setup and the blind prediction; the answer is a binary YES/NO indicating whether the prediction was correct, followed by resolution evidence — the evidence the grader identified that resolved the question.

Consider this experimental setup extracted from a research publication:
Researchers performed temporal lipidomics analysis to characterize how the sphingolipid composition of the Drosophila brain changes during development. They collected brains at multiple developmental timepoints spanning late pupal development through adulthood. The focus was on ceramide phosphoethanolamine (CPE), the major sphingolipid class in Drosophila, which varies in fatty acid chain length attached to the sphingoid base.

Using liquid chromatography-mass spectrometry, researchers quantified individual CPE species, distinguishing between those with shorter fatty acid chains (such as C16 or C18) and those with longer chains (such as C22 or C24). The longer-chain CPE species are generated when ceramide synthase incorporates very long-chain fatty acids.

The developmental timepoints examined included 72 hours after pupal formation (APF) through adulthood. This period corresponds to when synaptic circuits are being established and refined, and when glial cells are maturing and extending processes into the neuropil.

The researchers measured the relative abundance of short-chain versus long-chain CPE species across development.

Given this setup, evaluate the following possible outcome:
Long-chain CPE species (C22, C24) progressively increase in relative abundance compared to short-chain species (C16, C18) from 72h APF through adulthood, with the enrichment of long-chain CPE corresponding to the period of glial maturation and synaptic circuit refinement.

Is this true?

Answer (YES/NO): YES